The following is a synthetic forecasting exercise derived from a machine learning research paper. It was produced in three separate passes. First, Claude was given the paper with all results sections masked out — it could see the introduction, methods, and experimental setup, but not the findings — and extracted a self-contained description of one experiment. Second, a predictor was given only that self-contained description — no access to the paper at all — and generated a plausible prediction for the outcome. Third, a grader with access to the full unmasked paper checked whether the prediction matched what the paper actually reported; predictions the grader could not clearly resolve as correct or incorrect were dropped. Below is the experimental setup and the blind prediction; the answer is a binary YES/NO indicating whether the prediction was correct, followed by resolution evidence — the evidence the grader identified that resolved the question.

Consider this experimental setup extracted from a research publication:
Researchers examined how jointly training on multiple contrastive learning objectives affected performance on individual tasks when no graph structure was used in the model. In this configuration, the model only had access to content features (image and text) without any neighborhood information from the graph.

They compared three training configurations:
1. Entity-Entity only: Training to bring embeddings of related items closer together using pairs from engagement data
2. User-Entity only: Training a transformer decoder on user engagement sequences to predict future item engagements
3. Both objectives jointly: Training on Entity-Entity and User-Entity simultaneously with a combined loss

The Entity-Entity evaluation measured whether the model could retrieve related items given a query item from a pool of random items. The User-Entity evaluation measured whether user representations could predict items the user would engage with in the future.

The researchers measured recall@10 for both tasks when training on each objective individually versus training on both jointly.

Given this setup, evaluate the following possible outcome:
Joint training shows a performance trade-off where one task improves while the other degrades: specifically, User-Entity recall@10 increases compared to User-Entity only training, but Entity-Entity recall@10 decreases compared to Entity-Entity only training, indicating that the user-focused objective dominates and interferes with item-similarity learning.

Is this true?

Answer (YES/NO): YES